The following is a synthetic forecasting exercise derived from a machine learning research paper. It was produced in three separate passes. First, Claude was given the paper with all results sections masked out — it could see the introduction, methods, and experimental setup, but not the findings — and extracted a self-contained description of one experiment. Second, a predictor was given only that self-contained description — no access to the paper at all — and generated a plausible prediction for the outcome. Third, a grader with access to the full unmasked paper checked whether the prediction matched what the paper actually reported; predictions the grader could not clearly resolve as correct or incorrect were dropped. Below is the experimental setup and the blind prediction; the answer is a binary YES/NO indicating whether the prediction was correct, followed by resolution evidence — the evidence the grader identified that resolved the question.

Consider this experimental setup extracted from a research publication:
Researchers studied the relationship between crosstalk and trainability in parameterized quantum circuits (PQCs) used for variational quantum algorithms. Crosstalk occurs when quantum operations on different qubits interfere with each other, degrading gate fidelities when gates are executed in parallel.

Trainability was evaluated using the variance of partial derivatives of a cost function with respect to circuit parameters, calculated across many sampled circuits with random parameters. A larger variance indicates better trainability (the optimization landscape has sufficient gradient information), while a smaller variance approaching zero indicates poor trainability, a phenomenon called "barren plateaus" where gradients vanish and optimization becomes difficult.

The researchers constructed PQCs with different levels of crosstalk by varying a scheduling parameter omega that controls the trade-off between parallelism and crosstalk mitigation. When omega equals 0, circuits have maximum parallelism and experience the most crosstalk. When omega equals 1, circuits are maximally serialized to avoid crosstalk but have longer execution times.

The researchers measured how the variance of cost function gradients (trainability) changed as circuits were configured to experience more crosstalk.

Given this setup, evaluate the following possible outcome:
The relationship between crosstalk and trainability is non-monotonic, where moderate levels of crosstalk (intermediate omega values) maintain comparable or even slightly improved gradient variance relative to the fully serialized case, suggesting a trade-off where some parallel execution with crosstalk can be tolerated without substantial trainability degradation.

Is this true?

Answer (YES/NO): NO